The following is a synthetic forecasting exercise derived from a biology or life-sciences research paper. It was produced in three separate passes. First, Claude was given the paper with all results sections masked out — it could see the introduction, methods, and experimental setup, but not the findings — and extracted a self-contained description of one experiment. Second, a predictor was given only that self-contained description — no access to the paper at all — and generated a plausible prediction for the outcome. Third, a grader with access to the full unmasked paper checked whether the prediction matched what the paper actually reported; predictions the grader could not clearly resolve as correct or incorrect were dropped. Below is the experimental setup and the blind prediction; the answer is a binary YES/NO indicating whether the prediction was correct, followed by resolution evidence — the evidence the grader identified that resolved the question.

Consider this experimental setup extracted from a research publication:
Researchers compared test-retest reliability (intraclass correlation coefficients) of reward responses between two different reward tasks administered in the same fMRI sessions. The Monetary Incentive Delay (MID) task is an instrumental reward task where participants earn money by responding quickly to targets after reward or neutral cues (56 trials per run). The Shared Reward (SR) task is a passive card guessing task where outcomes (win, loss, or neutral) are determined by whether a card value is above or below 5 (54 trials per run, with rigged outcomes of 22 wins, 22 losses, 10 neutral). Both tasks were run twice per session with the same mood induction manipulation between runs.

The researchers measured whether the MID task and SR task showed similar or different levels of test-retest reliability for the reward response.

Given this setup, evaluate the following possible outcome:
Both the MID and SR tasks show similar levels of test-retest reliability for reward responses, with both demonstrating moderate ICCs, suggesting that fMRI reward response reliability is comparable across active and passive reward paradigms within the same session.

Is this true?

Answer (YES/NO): NO